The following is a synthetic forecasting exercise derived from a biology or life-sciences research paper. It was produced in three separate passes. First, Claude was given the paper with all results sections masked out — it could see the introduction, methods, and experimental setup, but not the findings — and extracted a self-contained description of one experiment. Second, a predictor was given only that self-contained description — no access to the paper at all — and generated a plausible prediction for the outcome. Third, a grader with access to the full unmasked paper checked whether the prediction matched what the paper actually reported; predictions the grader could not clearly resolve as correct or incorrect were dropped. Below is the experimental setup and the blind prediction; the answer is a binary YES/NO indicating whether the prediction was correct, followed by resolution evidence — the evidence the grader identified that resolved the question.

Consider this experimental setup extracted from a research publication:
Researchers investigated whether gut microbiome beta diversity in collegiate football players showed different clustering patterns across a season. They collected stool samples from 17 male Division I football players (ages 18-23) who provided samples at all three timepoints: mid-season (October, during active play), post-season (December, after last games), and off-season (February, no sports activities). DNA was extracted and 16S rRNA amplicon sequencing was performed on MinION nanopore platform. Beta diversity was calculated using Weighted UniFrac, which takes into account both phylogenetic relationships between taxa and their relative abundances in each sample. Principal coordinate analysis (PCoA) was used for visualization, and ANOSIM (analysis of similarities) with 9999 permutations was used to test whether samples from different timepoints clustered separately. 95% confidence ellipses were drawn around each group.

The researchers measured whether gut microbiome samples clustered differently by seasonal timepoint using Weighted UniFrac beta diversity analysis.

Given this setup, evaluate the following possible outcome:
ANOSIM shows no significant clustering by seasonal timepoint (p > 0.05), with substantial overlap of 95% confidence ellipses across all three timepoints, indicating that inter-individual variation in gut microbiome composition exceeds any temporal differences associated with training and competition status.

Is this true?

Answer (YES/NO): YES